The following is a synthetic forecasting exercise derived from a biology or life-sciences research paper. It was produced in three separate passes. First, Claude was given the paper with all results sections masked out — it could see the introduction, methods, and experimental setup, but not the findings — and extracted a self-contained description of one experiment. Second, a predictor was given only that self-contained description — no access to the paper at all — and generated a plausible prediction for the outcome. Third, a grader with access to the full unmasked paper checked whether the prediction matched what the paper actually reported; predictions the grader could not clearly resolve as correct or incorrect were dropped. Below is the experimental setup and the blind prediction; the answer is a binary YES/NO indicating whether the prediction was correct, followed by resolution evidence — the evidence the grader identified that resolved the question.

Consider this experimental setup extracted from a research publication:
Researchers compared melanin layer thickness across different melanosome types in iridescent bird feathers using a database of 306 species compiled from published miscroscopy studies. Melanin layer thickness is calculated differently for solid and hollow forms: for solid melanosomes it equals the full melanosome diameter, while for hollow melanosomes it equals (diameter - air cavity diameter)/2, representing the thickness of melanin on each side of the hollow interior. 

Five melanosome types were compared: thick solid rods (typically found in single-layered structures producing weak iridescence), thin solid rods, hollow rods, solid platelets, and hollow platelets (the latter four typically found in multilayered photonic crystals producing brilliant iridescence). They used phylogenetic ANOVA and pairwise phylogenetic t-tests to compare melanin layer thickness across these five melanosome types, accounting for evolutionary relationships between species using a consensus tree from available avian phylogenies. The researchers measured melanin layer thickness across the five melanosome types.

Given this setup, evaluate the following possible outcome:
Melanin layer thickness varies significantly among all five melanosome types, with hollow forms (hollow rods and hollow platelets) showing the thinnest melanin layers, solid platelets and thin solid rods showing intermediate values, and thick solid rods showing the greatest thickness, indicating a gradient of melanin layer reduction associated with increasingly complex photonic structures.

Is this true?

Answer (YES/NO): NO